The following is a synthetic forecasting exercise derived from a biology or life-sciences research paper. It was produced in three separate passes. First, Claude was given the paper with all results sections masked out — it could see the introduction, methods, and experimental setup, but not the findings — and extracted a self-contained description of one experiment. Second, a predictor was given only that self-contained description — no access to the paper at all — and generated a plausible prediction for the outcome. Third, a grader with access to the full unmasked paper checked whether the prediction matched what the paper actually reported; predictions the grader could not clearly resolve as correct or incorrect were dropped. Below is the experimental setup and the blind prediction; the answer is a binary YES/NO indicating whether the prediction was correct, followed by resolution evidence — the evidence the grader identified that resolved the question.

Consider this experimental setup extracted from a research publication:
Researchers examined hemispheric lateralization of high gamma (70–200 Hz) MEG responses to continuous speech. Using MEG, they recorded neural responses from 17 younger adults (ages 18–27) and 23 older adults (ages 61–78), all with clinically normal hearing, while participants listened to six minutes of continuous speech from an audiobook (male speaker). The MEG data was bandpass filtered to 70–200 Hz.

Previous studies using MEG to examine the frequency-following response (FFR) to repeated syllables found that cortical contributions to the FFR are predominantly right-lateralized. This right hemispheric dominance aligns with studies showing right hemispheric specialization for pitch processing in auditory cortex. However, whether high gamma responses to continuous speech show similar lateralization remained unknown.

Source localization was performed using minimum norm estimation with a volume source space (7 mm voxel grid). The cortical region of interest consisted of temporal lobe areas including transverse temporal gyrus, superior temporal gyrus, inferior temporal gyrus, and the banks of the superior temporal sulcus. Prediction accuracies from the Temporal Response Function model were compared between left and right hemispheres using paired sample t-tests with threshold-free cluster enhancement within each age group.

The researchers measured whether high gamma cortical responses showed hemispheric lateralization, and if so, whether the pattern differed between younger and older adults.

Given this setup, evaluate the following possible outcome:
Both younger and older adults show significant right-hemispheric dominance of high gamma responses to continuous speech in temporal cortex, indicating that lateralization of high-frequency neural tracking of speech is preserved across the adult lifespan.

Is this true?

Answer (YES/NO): NO